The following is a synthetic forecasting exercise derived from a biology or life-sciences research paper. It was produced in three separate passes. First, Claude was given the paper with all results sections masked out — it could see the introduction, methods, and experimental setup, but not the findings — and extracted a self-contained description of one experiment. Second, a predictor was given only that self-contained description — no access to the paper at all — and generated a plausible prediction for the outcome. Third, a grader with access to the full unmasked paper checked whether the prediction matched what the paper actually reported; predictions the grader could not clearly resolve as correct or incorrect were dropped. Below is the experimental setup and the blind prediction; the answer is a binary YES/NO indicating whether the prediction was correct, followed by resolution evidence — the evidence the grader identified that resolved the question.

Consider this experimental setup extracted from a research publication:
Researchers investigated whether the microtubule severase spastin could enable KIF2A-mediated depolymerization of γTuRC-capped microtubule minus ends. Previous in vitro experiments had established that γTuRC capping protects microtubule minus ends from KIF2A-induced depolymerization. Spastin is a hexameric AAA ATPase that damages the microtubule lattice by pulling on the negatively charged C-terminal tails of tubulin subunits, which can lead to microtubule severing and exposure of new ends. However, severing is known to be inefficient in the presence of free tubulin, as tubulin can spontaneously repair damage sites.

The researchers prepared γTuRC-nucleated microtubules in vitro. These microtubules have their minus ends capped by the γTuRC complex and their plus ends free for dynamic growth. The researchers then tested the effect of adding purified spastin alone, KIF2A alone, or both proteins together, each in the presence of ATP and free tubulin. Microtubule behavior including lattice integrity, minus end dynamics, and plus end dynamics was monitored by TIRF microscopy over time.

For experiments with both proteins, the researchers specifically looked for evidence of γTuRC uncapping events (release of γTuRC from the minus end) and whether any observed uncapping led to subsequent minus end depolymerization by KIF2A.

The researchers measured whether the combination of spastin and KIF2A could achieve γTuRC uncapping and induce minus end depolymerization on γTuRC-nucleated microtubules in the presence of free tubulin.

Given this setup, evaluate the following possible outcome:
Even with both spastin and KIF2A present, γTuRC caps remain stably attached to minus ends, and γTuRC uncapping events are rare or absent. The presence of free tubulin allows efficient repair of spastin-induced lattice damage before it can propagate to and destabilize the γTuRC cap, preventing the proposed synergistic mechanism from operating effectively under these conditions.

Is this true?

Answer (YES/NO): NO